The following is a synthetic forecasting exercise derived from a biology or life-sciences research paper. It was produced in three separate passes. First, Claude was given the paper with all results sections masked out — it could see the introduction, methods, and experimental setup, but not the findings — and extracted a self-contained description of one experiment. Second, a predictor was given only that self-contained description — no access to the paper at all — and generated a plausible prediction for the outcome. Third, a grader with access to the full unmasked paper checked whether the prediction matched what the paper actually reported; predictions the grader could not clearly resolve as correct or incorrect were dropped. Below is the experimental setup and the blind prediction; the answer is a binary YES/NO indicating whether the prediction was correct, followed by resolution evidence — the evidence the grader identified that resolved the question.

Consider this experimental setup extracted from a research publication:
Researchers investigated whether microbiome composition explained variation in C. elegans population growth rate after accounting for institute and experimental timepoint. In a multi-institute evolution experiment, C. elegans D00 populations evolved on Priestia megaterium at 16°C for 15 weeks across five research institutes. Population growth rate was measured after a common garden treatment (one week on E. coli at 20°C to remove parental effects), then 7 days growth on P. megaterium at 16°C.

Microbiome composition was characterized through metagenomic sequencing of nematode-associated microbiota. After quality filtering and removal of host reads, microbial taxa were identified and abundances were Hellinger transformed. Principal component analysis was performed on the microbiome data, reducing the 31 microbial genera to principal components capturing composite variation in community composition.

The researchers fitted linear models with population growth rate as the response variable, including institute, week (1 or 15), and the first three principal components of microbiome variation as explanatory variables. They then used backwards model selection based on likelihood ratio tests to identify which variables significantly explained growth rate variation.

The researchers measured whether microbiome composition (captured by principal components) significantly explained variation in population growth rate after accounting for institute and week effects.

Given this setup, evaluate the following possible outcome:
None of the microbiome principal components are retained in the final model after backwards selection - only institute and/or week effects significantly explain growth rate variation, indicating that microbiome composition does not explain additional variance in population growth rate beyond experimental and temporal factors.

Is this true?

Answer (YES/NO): NO